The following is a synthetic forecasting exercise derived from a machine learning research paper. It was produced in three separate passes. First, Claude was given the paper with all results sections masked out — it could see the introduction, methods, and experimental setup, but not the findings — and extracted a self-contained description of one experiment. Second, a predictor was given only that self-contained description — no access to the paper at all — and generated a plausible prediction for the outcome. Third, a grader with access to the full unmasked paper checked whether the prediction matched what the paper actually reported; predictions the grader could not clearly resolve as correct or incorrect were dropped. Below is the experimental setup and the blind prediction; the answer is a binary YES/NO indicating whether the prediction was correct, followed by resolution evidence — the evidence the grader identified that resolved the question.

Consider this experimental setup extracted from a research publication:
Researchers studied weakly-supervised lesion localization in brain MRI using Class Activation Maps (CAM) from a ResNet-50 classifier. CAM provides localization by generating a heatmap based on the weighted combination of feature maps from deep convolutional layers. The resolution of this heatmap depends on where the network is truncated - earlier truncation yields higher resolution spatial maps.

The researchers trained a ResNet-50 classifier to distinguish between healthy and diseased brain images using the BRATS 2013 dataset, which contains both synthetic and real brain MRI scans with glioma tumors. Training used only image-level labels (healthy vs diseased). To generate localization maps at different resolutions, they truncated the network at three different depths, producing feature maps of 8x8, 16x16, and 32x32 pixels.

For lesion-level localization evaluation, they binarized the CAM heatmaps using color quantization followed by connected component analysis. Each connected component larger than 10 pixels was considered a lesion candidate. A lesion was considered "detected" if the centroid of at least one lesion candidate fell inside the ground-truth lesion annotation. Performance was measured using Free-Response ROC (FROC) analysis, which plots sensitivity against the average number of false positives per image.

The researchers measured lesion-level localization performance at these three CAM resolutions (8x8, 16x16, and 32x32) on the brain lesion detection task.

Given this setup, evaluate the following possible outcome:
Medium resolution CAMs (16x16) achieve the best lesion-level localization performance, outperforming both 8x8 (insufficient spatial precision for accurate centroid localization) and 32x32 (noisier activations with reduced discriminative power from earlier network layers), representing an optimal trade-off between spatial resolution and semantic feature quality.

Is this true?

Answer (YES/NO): NO